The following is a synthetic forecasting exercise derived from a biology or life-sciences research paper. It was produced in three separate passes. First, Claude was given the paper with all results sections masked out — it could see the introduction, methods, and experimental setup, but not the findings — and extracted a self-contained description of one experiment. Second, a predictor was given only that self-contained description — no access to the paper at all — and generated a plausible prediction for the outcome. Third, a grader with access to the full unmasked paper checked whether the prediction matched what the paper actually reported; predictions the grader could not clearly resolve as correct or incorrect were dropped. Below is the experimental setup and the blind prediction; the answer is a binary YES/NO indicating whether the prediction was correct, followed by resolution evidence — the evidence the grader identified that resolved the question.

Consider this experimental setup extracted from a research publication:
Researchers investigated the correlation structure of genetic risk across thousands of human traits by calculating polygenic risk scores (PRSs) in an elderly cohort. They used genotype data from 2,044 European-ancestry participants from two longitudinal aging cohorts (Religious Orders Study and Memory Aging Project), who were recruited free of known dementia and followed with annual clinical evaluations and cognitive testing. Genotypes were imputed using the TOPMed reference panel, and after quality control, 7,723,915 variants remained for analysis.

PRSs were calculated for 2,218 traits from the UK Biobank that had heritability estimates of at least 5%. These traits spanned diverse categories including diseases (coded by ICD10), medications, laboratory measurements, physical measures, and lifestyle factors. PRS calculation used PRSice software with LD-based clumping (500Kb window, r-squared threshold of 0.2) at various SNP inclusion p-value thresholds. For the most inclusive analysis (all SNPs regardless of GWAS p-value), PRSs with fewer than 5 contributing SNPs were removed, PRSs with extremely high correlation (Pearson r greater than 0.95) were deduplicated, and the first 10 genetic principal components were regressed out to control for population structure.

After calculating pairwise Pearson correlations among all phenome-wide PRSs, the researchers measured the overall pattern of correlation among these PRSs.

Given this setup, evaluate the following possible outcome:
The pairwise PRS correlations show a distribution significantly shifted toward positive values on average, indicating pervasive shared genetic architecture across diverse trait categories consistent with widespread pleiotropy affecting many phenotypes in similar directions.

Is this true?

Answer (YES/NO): NO